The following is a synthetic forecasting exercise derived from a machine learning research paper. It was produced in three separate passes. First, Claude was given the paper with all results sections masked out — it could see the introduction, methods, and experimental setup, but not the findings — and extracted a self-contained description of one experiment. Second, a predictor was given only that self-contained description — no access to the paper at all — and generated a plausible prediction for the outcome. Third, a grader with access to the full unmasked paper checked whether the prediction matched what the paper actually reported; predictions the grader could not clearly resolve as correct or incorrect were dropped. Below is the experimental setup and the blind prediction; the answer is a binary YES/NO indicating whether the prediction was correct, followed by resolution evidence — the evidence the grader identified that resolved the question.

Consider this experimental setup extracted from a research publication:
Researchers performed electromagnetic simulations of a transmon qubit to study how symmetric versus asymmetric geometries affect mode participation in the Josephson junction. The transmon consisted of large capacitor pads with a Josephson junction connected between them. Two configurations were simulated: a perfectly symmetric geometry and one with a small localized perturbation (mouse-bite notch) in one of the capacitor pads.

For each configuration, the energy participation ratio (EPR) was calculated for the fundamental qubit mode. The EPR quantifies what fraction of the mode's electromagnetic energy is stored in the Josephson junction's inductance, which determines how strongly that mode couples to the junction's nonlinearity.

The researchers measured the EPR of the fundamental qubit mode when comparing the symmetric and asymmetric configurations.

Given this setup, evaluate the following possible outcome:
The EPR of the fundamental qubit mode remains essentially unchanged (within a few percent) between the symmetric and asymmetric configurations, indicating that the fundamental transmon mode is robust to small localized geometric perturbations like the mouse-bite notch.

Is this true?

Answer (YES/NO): YES